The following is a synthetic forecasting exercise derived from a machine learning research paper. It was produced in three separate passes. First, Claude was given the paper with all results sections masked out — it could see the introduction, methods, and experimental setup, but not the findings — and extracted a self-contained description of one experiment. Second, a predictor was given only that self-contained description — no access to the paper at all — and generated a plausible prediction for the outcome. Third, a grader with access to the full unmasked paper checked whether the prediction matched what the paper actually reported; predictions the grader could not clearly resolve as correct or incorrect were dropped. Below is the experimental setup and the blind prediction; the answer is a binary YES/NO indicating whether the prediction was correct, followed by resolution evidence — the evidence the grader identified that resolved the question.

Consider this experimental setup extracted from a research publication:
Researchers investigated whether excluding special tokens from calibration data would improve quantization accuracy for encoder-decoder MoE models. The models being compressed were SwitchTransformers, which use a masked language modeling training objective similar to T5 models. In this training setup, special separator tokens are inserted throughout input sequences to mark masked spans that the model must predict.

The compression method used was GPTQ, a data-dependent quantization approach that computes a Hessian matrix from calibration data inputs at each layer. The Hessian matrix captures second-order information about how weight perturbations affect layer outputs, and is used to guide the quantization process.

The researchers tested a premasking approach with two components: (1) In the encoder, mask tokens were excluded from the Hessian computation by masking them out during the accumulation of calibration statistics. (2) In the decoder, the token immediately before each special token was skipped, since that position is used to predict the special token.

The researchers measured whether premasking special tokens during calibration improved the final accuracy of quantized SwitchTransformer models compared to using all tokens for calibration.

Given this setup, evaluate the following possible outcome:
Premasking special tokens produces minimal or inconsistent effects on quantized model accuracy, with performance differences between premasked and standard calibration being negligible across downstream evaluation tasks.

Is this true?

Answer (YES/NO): NO